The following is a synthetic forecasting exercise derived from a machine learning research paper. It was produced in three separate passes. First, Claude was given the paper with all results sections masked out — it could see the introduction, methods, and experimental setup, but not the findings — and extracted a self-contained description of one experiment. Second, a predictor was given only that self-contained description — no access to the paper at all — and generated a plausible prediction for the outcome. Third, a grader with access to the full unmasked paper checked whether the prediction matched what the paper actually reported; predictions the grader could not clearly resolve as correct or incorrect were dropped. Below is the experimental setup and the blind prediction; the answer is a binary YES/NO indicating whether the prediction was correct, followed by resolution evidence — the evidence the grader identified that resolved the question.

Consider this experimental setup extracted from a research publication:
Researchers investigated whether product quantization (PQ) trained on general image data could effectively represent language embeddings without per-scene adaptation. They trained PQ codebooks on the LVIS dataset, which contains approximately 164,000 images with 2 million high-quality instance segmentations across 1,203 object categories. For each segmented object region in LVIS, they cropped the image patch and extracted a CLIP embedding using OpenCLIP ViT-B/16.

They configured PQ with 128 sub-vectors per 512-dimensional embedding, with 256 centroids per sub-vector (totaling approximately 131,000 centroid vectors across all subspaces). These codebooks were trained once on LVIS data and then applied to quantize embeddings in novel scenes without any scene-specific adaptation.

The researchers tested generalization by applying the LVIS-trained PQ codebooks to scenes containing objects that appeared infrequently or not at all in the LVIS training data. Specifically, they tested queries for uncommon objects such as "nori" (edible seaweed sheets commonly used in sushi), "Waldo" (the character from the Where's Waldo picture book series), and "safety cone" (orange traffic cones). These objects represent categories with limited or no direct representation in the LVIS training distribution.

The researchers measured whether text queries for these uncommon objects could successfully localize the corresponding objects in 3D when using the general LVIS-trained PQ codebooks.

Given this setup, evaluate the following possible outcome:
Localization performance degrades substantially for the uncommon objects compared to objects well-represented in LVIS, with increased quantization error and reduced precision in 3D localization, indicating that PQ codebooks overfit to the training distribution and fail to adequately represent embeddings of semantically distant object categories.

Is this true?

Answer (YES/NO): NO